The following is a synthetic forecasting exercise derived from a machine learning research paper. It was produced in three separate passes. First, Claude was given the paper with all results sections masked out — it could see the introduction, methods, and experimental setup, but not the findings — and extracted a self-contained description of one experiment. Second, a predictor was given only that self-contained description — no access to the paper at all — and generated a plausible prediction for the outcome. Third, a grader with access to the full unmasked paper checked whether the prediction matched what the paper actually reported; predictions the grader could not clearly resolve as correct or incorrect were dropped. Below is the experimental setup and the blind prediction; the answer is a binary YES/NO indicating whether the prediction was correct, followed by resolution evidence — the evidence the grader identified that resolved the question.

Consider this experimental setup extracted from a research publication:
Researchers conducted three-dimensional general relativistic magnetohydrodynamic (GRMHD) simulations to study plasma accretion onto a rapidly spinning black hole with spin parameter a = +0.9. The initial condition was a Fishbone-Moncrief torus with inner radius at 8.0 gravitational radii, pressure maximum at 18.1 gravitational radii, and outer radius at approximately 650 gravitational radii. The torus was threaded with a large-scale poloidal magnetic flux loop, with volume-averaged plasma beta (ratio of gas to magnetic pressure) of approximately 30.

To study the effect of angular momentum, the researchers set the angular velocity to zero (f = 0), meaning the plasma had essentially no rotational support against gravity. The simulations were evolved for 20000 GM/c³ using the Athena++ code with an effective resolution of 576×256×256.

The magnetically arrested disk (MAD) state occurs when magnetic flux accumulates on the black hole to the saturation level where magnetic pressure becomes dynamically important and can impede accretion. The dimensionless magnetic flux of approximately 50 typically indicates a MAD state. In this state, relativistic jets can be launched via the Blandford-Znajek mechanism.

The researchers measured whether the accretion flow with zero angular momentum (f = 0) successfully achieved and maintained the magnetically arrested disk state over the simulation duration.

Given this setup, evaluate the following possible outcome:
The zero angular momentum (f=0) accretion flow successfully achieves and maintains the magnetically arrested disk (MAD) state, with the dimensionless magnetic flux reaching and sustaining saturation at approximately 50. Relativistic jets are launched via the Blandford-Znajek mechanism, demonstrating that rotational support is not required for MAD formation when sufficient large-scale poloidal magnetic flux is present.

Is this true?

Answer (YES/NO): NO